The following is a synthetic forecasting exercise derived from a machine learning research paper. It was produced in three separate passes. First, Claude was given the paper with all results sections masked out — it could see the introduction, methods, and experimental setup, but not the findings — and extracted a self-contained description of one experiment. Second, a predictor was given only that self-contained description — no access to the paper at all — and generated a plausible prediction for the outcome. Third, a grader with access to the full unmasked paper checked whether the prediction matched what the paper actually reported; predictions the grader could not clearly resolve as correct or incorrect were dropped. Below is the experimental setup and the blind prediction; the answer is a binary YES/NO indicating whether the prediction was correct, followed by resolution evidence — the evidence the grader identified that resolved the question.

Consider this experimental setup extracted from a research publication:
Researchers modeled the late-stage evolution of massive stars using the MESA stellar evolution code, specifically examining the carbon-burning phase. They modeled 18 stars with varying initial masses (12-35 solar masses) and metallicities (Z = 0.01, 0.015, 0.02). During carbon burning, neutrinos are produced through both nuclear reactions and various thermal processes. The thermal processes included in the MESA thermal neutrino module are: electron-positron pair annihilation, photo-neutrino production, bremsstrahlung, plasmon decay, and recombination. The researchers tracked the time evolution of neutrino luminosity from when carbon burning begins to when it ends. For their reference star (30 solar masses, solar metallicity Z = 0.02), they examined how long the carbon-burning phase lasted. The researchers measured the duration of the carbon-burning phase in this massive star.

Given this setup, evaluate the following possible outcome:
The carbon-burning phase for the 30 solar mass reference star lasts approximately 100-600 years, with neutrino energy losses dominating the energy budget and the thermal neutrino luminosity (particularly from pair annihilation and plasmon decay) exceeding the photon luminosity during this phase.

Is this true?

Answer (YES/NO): NO